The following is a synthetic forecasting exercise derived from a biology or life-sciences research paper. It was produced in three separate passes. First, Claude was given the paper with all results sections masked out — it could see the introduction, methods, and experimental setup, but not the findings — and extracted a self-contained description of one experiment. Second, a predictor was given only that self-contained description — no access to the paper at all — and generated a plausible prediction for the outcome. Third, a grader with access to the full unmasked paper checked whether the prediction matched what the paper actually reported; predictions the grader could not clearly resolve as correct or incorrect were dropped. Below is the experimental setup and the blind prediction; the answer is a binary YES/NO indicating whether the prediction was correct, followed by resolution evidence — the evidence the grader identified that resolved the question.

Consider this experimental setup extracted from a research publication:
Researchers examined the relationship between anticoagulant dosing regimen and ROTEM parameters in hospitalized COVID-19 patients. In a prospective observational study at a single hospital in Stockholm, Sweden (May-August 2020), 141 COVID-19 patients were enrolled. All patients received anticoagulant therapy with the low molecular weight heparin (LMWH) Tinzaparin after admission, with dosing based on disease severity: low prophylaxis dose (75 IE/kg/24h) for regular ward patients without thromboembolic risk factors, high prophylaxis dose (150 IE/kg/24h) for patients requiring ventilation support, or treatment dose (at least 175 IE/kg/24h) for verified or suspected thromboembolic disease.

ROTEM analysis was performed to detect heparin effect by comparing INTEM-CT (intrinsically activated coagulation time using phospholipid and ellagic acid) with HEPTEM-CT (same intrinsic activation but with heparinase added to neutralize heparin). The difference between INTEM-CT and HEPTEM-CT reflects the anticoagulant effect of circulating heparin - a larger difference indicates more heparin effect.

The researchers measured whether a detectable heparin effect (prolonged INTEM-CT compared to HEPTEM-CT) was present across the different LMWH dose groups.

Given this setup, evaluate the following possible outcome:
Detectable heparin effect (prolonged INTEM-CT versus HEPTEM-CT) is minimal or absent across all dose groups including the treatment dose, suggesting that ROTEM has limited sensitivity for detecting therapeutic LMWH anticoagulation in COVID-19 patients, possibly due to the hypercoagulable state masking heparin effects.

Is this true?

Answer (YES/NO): YES